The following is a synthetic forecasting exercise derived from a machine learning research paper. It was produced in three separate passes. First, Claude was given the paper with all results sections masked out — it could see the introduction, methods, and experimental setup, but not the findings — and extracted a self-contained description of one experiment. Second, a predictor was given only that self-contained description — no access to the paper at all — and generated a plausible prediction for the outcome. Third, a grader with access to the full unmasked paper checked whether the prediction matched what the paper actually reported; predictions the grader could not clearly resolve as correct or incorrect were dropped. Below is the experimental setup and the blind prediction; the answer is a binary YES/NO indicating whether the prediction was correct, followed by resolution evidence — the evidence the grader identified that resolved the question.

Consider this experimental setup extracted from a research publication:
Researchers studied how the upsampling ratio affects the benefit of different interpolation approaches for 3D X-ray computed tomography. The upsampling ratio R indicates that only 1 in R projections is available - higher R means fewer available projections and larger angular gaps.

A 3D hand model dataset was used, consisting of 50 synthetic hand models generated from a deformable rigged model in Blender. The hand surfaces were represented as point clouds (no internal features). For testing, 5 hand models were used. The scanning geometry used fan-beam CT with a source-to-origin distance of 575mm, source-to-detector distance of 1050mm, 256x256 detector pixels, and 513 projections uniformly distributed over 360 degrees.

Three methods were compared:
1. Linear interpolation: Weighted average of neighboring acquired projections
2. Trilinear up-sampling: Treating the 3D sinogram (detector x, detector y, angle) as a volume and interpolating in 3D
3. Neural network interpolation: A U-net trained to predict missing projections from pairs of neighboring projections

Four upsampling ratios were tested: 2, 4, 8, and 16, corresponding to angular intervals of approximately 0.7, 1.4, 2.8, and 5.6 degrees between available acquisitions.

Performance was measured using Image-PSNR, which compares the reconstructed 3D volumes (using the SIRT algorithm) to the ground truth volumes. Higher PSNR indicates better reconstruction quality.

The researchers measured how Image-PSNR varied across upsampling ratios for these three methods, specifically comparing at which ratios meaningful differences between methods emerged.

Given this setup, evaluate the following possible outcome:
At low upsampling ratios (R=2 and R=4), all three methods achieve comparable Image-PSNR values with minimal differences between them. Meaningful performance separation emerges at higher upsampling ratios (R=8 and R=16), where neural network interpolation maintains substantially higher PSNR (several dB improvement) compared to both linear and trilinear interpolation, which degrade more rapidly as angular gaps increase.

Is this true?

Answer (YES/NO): YES